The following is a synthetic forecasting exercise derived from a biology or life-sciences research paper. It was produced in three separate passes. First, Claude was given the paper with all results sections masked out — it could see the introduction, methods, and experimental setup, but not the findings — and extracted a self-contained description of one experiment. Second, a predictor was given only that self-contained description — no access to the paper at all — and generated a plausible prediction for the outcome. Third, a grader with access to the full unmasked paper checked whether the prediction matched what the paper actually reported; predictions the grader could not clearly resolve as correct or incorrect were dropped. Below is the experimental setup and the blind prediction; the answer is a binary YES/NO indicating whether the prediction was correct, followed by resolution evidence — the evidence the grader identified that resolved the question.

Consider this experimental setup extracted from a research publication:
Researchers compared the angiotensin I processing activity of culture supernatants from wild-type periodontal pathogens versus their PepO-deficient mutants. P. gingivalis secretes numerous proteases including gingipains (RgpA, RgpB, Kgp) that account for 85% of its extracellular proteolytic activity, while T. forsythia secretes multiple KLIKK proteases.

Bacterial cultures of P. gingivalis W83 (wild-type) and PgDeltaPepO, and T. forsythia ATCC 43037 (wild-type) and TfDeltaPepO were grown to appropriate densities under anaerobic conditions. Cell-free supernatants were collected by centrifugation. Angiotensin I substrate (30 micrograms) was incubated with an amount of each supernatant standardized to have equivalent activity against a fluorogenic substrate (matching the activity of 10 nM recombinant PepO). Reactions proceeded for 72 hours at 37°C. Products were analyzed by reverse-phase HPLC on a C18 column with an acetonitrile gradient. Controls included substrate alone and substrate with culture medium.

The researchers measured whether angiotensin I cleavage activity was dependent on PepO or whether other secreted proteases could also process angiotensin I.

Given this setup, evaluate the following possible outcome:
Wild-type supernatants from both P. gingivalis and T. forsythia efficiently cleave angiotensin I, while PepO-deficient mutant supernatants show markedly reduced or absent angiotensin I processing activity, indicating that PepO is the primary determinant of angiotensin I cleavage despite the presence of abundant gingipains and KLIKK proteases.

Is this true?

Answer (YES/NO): YES